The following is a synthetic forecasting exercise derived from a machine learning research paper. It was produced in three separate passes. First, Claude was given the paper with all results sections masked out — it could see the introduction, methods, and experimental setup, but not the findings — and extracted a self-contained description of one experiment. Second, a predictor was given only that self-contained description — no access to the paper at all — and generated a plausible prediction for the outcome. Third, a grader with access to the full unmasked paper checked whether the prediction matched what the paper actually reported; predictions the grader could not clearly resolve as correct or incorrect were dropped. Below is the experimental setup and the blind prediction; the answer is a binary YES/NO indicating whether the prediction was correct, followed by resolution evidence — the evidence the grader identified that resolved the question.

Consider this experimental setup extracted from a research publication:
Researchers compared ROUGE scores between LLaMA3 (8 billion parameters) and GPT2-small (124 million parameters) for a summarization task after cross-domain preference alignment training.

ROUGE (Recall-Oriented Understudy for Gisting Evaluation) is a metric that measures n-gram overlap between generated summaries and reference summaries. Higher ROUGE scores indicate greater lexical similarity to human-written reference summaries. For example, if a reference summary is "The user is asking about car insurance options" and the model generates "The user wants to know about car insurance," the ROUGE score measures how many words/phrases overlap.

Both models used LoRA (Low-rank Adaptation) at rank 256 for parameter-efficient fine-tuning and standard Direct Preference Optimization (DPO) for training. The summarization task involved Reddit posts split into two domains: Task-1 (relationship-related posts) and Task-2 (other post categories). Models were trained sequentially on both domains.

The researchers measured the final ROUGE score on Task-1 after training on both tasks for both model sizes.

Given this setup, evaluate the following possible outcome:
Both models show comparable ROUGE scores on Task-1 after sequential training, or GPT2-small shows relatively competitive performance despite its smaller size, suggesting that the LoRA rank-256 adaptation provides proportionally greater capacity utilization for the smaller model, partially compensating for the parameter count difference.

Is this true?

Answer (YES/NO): NO